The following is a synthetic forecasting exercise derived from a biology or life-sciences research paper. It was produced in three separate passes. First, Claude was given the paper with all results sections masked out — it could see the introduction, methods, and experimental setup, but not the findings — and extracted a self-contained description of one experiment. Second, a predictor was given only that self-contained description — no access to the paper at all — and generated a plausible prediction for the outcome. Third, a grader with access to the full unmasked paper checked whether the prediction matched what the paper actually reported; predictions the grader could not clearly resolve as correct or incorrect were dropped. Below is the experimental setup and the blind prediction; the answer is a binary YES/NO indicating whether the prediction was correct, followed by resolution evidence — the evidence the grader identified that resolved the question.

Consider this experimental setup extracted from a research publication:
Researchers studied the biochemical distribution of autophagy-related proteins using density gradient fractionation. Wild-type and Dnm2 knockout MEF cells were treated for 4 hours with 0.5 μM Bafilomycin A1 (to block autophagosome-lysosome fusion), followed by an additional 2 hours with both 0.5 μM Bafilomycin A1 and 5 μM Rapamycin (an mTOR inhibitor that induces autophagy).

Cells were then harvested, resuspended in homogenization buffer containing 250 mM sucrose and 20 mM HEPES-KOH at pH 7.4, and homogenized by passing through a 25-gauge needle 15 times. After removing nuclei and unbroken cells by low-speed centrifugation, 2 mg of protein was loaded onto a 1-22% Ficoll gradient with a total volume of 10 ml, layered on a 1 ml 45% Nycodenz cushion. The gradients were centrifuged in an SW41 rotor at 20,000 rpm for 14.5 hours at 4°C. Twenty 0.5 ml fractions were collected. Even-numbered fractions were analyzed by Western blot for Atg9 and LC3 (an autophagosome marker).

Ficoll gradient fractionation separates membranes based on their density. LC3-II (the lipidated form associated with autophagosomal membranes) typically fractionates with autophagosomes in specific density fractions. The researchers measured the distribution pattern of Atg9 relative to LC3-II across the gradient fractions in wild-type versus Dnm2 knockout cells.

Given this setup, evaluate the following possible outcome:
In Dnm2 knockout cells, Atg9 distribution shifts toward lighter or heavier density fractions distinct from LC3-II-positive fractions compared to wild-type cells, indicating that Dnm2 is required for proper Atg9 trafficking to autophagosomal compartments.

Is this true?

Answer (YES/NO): NO